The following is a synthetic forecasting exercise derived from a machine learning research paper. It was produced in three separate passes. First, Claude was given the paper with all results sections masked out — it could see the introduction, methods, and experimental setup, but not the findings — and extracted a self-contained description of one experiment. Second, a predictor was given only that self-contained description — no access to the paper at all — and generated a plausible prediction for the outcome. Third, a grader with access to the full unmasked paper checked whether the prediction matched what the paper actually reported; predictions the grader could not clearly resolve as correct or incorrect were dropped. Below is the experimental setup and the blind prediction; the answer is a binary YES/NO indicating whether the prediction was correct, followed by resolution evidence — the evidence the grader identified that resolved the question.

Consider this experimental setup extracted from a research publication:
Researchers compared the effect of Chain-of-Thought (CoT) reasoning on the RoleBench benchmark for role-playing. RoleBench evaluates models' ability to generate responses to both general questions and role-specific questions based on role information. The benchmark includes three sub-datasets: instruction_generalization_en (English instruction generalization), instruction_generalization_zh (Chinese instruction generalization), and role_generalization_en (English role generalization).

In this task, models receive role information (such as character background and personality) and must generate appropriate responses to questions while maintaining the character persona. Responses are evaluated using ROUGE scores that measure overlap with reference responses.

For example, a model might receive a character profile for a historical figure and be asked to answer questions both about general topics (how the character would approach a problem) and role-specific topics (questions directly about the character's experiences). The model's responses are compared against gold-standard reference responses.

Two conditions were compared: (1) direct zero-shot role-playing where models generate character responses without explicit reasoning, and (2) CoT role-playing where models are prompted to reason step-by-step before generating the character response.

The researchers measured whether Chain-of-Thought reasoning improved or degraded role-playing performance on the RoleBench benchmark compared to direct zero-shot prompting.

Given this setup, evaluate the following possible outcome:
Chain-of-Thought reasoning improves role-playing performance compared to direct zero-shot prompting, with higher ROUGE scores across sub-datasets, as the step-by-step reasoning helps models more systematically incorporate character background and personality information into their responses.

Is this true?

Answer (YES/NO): YES